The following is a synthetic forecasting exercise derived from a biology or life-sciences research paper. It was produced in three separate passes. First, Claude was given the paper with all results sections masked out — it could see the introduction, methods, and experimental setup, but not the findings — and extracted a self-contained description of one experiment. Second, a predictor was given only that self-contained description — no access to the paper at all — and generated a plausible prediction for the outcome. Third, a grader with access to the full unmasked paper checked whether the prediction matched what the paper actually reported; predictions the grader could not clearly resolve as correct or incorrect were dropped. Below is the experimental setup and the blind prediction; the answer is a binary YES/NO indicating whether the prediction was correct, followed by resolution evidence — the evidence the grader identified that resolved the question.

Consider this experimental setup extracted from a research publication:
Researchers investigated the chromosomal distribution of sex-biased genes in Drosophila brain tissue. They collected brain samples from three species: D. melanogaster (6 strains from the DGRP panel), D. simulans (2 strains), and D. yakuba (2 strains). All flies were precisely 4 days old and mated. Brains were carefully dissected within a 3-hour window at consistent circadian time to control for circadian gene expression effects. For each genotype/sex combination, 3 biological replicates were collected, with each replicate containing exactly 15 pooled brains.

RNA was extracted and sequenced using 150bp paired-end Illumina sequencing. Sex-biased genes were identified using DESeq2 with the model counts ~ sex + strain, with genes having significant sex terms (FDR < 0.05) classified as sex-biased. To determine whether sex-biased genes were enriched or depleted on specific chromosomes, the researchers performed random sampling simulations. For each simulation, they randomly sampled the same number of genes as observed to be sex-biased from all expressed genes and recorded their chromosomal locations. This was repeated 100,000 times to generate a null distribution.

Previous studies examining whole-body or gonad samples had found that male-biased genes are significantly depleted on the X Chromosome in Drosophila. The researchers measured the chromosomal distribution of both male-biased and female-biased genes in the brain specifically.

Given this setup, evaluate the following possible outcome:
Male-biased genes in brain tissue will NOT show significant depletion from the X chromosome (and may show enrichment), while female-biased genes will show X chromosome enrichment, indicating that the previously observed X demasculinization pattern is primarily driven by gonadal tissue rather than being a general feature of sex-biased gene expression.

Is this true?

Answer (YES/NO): YES